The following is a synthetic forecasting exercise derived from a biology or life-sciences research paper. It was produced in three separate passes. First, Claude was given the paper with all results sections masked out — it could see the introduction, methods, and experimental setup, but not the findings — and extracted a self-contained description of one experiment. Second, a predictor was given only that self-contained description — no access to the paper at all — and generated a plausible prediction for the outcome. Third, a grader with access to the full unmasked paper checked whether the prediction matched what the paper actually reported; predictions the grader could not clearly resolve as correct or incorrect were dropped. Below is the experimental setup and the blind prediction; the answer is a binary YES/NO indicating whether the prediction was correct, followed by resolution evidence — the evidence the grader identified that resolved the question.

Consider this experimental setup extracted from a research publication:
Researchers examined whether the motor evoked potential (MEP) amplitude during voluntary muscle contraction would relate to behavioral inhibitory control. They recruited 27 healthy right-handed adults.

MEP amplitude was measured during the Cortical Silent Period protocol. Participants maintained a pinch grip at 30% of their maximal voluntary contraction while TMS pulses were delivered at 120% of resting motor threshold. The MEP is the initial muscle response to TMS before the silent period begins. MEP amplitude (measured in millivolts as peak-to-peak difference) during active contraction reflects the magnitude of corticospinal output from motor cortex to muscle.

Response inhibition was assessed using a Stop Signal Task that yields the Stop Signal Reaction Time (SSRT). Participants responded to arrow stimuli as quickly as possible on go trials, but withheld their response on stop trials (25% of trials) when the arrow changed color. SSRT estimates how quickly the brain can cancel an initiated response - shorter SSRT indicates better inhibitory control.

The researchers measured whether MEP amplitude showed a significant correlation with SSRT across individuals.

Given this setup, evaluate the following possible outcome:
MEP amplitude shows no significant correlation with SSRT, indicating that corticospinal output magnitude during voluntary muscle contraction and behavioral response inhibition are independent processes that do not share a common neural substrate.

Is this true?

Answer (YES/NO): YES